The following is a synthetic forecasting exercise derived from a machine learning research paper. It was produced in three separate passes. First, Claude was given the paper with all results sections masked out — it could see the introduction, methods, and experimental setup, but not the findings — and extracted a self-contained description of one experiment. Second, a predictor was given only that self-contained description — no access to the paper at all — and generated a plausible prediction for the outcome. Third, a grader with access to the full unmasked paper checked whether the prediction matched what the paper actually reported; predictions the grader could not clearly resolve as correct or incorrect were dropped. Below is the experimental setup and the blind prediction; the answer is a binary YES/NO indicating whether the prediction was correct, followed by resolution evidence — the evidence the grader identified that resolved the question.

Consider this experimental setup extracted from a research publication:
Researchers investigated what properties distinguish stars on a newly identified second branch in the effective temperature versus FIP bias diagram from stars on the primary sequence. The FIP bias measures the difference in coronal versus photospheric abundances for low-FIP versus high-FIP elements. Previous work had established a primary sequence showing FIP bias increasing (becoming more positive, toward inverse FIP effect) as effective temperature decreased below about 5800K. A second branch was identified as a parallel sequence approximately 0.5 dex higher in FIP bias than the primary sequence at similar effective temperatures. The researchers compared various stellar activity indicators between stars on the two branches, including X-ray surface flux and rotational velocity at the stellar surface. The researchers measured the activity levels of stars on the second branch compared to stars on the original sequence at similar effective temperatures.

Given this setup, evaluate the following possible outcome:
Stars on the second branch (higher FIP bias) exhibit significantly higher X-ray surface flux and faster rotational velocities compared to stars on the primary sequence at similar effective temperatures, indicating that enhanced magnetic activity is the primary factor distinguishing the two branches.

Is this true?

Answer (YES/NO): YES